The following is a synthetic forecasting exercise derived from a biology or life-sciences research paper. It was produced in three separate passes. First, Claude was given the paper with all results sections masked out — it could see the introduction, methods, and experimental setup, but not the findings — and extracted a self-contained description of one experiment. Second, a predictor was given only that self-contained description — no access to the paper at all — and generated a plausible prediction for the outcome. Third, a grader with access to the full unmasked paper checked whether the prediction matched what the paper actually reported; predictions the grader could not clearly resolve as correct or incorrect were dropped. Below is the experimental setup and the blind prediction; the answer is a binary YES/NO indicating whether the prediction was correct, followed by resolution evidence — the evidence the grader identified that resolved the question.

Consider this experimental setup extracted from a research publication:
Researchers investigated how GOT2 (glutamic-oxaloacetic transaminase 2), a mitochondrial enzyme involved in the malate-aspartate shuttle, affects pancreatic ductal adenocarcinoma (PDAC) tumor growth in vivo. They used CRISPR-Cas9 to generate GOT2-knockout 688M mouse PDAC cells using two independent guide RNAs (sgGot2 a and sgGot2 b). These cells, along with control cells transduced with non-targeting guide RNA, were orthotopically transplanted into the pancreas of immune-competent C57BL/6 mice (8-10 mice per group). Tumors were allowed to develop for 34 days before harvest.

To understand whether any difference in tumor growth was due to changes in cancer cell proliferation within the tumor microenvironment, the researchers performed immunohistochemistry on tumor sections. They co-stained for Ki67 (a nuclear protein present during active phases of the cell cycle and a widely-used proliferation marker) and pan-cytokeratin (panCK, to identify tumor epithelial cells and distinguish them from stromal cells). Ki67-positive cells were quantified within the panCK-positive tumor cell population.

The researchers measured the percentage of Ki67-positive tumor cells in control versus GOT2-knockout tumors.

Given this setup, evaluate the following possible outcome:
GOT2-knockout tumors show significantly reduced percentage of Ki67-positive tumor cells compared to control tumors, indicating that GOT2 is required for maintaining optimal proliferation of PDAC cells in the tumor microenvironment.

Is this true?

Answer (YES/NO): NO